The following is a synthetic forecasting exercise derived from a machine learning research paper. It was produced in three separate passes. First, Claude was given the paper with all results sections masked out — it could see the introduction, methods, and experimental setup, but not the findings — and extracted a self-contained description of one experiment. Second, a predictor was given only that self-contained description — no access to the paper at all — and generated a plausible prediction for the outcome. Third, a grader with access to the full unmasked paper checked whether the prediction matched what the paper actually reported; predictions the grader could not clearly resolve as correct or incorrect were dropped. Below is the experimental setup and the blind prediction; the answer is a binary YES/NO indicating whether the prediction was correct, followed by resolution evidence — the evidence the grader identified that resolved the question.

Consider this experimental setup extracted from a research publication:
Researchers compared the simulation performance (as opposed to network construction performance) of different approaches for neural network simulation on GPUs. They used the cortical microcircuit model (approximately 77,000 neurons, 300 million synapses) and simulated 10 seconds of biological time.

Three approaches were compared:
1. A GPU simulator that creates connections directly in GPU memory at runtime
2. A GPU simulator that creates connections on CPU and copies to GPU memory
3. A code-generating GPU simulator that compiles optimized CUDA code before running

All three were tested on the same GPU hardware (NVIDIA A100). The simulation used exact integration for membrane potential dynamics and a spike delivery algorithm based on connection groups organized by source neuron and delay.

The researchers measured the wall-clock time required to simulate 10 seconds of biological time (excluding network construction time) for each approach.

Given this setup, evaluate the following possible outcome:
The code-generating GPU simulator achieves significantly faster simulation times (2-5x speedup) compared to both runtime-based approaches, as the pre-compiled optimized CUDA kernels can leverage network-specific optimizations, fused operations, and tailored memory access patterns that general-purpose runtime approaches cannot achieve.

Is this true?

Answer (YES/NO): NO